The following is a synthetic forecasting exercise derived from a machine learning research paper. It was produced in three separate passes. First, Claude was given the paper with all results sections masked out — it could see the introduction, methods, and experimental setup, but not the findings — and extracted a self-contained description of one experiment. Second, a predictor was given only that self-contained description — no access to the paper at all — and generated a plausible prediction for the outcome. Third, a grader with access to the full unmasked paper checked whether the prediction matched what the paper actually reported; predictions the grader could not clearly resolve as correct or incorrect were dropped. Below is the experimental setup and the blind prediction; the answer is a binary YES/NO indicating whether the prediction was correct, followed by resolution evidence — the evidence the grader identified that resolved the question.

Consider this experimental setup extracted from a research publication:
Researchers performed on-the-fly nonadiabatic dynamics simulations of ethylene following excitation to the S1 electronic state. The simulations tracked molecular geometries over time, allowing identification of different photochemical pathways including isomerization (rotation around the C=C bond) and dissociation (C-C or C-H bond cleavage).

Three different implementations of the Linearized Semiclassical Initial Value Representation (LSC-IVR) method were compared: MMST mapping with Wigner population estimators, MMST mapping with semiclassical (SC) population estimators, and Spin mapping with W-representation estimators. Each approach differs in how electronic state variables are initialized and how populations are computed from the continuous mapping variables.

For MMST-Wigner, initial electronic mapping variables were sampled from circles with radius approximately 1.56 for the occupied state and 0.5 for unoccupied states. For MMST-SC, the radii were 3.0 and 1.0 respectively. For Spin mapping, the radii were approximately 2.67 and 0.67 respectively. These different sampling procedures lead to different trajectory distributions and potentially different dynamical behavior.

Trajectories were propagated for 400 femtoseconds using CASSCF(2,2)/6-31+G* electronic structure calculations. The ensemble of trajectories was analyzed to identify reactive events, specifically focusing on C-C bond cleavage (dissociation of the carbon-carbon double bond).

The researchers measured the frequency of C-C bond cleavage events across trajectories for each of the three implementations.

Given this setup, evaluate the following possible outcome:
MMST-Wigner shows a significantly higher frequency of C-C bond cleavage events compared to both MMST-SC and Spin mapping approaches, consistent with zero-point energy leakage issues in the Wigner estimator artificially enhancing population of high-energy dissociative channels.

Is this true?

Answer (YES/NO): NO